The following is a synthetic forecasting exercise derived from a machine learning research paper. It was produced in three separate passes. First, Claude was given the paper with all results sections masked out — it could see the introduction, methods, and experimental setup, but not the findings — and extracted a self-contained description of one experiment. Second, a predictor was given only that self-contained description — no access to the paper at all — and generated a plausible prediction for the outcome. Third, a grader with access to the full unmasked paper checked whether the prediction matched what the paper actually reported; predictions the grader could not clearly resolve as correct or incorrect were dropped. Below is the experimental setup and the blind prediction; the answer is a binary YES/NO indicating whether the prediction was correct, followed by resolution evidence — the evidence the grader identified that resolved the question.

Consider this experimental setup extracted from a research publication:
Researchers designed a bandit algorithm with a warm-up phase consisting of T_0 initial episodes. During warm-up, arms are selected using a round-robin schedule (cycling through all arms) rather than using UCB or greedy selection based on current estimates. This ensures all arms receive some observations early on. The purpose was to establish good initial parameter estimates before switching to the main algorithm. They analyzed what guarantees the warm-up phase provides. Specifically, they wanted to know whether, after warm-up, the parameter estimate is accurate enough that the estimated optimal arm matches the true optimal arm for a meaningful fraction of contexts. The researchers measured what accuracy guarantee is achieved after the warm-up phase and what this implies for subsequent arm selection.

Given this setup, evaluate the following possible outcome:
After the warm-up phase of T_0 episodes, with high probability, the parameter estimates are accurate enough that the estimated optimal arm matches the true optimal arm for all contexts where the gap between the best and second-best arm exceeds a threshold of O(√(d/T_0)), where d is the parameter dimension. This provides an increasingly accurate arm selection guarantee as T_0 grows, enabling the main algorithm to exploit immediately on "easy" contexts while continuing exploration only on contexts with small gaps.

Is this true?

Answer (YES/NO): NO